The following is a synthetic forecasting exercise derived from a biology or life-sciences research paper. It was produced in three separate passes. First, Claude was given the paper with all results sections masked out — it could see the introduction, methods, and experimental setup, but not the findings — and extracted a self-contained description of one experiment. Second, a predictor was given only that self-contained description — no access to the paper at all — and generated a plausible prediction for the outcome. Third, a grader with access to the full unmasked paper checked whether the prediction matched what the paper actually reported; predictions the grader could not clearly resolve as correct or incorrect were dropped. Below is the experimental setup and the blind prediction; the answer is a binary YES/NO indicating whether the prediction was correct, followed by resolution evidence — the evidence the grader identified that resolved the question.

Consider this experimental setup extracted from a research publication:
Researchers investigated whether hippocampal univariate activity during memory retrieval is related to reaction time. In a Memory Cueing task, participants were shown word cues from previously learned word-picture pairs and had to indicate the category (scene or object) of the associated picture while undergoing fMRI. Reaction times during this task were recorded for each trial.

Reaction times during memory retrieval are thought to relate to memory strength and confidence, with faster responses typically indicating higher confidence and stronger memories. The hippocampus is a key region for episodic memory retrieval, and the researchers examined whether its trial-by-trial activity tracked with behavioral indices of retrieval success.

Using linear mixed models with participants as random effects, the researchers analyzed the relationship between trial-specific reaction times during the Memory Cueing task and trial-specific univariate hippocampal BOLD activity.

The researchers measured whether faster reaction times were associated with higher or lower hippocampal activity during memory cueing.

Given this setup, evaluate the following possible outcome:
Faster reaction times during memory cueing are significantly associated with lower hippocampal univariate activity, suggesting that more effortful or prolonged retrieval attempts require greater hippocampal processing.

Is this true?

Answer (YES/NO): NO